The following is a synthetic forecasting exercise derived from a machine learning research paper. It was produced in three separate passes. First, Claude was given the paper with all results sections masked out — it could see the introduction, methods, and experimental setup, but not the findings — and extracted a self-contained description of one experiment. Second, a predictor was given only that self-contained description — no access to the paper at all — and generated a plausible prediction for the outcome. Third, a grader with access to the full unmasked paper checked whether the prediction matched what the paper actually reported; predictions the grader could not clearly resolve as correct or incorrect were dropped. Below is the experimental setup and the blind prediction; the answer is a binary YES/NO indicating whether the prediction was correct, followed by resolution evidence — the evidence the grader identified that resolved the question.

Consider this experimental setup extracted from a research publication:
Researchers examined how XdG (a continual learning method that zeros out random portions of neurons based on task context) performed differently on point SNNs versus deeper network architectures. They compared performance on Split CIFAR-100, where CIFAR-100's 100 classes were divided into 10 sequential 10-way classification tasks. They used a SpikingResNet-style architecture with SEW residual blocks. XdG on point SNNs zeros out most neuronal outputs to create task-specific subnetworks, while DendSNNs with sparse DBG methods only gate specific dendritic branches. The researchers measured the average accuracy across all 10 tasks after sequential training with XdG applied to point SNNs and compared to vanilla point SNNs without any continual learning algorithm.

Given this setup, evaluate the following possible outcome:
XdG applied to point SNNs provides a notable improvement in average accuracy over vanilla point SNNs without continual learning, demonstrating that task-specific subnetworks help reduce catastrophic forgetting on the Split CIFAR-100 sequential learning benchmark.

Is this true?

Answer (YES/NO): NO